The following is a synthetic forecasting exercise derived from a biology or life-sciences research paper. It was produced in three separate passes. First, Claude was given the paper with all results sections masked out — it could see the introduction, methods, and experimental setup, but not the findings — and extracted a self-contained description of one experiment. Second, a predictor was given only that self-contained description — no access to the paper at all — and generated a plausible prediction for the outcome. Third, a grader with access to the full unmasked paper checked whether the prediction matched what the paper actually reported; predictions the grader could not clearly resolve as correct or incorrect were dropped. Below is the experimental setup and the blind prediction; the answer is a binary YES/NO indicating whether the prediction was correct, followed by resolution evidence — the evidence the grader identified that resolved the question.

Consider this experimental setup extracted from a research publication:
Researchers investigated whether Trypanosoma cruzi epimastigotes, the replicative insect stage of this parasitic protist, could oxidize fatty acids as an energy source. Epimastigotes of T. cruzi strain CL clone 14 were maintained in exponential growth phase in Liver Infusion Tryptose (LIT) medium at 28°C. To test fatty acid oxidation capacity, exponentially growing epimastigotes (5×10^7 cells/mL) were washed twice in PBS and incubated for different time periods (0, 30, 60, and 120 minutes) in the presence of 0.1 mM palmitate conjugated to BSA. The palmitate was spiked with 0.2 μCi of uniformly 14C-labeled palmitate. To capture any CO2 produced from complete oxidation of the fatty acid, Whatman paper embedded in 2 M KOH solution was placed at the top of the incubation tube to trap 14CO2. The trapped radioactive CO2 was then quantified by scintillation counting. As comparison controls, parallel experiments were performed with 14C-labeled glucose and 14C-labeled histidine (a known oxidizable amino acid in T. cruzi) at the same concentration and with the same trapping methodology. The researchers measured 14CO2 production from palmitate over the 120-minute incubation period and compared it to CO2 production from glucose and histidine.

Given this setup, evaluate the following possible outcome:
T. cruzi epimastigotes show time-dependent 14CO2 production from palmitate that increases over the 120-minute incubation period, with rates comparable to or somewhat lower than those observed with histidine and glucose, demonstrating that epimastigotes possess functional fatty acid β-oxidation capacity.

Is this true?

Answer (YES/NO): YES